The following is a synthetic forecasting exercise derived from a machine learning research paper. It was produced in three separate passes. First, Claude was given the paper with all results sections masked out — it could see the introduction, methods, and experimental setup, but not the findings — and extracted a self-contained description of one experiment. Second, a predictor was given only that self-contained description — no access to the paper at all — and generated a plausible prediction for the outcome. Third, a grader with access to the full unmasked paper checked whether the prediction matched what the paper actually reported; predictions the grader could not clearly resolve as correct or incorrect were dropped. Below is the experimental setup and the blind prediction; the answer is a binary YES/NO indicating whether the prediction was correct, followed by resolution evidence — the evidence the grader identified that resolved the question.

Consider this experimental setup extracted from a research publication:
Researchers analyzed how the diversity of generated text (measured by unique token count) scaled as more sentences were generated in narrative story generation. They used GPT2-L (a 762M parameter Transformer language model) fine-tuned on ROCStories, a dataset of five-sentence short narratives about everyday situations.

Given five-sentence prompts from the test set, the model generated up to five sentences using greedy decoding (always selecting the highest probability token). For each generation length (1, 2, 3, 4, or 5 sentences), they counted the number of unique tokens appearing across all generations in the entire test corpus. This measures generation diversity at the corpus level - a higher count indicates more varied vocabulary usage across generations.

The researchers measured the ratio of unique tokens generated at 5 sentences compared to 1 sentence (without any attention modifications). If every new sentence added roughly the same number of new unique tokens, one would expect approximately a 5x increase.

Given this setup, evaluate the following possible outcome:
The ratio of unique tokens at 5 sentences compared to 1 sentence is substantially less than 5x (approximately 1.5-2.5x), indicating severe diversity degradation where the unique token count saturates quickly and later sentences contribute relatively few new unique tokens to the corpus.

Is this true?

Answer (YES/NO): YES